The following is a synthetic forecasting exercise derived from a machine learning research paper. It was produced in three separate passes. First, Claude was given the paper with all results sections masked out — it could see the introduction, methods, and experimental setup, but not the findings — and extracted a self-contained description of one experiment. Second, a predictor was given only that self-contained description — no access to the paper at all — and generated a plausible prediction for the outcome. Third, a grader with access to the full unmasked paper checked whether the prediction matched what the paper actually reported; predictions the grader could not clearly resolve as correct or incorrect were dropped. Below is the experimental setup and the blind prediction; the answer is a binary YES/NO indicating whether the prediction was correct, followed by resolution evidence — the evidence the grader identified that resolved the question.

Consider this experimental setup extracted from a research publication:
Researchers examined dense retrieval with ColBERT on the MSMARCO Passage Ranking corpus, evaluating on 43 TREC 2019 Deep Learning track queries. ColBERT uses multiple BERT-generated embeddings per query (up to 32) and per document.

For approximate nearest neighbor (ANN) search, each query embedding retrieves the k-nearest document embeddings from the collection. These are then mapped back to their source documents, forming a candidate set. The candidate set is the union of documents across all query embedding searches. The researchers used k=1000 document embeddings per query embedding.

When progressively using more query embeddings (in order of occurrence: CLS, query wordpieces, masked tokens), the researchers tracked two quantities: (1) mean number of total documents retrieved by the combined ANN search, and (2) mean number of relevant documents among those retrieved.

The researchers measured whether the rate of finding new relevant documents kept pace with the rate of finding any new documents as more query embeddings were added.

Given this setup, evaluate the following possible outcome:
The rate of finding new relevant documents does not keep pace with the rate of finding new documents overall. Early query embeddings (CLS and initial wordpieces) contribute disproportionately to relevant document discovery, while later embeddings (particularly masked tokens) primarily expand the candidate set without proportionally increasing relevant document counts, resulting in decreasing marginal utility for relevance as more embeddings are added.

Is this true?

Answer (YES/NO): YES